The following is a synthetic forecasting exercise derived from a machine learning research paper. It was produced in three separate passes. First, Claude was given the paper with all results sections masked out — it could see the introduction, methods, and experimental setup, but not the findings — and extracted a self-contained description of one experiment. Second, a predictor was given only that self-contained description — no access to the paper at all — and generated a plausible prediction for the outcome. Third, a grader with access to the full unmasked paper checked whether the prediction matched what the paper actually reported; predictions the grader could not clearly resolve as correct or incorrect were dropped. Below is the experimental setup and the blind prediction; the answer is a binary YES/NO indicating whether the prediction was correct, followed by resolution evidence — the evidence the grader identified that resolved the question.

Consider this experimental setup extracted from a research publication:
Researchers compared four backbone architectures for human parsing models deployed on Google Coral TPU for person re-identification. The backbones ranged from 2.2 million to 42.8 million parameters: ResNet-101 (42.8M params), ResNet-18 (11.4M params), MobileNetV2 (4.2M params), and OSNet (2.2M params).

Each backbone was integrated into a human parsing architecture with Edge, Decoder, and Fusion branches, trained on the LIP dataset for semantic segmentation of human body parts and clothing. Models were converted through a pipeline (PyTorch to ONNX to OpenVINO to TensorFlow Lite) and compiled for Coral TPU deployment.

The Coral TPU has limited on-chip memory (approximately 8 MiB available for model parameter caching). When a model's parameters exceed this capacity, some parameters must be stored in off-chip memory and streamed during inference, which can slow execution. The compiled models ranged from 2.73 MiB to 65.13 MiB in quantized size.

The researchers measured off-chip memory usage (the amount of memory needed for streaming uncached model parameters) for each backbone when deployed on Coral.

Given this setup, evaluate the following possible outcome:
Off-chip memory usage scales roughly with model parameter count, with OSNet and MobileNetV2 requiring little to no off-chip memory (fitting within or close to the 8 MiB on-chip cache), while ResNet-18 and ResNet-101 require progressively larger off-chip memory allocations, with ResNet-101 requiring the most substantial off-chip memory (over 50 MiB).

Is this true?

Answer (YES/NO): YES